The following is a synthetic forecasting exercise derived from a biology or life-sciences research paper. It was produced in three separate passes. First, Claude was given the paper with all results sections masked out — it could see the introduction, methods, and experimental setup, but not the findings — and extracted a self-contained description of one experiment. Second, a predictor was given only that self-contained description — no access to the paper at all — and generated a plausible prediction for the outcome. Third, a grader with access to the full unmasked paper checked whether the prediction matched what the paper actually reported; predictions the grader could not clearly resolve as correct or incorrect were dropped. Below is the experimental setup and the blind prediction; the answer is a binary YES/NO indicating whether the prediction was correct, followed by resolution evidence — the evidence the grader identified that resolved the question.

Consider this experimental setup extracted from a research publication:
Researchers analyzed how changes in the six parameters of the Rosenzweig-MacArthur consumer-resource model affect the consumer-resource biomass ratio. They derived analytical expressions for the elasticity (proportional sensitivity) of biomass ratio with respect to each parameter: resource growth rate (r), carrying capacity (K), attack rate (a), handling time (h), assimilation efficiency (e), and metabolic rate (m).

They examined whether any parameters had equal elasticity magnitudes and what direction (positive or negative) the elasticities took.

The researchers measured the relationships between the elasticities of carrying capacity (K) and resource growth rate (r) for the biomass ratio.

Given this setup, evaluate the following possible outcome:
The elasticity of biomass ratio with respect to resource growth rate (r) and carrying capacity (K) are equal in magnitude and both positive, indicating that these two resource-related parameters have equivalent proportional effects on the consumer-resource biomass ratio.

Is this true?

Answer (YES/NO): YES